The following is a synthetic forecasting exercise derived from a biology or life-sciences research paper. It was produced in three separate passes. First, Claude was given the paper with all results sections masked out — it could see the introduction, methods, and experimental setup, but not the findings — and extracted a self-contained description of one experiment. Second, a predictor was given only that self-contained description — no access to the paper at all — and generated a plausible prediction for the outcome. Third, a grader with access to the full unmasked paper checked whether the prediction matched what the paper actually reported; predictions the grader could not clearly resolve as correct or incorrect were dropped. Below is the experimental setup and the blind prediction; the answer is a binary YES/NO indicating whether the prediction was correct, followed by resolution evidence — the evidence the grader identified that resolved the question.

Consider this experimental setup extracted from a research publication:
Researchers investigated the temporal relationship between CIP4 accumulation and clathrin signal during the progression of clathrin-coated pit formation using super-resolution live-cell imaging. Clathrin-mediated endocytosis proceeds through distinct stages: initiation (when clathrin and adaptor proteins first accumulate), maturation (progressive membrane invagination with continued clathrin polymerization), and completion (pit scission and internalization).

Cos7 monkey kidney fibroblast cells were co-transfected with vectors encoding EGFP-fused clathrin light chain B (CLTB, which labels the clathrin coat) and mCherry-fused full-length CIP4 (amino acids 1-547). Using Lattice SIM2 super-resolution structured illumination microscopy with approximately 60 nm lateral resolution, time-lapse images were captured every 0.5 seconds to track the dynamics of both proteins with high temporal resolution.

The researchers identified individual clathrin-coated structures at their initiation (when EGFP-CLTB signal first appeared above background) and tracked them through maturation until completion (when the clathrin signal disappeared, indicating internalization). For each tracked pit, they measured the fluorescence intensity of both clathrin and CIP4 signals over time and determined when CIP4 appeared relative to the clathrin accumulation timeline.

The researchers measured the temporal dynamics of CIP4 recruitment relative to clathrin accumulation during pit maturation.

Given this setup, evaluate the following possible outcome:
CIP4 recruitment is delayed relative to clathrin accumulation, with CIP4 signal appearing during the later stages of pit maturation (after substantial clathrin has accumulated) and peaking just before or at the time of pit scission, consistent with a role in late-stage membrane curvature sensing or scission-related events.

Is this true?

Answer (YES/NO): YES